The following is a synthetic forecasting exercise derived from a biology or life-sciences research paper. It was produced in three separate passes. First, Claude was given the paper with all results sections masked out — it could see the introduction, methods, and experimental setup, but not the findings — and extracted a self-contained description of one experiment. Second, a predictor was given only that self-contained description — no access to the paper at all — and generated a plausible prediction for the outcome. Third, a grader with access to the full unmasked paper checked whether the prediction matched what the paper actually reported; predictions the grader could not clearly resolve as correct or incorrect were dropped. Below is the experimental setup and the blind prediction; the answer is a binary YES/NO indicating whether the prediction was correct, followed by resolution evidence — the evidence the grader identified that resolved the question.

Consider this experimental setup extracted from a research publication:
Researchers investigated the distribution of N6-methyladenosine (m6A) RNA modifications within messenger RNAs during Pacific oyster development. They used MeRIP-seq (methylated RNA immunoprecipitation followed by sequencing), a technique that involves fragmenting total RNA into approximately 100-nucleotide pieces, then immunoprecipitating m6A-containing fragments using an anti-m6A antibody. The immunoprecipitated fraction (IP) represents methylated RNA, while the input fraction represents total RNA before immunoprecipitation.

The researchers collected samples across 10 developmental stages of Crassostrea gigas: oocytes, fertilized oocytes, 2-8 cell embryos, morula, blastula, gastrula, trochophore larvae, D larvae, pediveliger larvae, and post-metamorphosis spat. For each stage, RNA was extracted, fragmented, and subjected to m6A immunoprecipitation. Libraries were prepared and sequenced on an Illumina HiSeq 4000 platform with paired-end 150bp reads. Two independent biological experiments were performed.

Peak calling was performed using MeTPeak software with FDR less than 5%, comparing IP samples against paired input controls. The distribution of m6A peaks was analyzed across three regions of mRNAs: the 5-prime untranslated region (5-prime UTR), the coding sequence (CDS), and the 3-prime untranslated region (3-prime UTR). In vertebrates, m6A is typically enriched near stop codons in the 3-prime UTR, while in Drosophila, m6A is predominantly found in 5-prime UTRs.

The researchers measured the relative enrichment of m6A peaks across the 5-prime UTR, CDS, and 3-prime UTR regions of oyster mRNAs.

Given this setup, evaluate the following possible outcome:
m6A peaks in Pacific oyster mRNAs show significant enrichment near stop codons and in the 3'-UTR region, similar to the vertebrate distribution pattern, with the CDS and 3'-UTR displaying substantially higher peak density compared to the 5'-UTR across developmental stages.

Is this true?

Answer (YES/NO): YES